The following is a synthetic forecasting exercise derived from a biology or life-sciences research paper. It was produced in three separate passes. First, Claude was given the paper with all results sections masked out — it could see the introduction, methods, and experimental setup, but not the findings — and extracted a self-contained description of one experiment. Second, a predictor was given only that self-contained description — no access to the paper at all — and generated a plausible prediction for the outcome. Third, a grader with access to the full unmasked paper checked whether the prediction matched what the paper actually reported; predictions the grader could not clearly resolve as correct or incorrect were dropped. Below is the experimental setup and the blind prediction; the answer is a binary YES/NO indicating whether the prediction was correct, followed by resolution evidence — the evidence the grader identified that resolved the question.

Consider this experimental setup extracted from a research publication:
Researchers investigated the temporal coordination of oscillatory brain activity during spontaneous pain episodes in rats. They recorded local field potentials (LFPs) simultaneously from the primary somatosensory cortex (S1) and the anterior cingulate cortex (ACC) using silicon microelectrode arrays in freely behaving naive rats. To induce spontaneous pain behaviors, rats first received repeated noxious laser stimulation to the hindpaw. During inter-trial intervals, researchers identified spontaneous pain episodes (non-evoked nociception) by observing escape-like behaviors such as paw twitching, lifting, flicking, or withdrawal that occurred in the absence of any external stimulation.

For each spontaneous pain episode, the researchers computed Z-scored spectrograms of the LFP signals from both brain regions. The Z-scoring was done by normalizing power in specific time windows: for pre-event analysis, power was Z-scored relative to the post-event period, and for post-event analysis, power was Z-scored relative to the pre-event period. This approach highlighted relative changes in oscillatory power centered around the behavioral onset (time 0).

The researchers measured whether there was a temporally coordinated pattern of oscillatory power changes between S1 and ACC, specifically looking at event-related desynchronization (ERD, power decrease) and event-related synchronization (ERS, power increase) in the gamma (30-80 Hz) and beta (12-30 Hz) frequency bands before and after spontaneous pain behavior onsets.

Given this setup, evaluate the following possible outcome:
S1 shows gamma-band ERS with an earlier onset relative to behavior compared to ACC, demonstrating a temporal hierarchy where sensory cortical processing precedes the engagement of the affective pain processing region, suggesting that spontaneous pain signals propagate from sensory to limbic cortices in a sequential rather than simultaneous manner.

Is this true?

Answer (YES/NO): NO